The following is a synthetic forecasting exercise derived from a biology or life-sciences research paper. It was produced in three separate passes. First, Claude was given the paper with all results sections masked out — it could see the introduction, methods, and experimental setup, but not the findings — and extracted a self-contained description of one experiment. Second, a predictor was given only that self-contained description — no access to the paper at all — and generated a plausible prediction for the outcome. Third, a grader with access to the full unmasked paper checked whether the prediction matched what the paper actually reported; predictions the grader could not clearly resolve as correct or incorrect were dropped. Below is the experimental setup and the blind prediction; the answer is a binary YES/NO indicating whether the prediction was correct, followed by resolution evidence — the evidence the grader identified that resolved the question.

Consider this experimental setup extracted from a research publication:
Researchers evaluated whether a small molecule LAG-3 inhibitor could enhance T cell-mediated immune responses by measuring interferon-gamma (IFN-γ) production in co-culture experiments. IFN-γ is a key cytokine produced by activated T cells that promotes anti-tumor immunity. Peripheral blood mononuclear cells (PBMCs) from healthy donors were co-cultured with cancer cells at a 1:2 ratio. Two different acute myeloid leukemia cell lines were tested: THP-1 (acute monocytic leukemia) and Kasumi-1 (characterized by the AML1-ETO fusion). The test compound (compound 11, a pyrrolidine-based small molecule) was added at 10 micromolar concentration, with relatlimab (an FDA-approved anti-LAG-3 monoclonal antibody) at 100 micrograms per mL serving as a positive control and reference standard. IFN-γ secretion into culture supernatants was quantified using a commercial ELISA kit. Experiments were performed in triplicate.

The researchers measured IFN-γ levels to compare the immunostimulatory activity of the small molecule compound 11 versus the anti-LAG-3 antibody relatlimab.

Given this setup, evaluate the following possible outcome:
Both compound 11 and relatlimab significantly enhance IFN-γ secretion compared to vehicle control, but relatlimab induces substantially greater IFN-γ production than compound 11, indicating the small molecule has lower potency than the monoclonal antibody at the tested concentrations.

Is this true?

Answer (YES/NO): NO